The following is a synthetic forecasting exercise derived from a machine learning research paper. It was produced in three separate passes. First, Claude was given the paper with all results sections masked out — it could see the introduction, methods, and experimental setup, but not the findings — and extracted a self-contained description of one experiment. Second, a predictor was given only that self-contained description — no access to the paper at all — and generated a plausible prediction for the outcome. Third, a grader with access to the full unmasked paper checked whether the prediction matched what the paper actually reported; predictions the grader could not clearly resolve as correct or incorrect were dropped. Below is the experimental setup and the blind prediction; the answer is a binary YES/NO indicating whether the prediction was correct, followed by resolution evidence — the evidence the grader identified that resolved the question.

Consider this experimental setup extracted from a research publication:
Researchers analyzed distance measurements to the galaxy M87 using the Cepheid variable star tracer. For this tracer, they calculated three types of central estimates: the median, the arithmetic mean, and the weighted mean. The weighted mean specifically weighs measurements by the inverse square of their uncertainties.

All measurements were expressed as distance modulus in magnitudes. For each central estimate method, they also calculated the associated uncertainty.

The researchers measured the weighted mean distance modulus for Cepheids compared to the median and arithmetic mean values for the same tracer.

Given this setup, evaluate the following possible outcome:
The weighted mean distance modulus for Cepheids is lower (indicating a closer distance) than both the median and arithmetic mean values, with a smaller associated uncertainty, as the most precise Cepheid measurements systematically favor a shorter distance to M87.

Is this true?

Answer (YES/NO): YES